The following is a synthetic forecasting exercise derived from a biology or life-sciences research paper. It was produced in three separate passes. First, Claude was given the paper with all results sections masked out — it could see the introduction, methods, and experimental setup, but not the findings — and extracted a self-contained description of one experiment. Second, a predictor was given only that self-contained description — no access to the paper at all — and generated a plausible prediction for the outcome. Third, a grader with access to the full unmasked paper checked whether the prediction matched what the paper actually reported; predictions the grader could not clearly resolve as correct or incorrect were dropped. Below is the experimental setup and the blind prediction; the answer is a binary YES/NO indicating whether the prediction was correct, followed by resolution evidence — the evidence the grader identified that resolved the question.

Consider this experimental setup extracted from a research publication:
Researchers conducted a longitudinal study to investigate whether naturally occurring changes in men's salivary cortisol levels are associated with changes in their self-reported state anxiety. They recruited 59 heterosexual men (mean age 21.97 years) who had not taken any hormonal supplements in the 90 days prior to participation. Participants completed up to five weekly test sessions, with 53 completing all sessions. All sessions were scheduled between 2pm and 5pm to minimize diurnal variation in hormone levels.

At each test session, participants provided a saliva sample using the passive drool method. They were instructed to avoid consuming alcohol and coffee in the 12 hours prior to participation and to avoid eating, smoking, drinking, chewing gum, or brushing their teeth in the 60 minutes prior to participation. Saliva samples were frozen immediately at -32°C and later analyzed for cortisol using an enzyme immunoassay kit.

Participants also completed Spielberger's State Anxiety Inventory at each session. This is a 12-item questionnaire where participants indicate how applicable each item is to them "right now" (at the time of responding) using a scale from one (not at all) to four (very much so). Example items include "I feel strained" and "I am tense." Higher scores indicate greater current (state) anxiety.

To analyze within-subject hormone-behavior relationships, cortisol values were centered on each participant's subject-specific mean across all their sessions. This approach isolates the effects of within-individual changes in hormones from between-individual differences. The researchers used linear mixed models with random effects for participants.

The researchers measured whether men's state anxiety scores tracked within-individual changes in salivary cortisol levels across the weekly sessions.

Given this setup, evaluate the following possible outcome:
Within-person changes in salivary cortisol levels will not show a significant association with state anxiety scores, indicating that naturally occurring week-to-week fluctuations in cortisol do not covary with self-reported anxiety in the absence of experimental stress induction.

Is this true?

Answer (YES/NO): NO